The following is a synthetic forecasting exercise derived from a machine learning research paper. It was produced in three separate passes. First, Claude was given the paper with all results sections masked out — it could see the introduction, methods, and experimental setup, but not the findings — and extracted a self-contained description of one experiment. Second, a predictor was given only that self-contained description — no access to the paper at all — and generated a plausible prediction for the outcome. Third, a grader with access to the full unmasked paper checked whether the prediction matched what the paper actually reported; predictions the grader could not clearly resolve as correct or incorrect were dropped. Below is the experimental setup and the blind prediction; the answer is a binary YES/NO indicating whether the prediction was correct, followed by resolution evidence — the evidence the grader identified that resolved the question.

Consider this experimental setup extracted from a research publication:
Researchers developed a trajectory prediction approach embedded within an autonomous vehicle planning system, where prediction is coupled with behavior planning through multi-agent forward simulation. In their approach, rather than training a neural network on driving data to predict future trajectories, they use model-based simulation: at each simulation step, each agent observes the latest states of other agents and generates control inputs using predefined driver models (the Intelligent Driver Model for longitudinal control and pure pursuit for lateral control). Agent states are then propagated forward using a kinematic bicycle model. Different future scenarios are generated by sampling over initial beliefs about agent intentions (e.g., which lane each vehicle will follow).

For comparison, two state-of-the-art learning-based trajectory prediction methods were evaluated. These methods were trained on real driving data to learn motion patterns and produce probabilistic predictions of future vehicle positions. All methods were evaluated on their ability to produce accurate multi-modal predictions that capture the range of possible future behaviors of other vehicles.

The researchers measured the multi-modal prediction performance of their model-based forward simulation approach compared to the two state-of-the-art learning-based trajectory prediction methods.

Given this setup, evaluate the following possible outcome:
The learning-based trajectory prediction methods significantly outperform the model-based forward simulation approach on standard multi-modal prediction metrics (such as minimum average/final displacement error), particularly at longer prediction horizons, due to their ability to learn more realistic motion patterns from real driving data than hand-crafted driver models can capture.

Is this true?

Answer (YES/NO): NO